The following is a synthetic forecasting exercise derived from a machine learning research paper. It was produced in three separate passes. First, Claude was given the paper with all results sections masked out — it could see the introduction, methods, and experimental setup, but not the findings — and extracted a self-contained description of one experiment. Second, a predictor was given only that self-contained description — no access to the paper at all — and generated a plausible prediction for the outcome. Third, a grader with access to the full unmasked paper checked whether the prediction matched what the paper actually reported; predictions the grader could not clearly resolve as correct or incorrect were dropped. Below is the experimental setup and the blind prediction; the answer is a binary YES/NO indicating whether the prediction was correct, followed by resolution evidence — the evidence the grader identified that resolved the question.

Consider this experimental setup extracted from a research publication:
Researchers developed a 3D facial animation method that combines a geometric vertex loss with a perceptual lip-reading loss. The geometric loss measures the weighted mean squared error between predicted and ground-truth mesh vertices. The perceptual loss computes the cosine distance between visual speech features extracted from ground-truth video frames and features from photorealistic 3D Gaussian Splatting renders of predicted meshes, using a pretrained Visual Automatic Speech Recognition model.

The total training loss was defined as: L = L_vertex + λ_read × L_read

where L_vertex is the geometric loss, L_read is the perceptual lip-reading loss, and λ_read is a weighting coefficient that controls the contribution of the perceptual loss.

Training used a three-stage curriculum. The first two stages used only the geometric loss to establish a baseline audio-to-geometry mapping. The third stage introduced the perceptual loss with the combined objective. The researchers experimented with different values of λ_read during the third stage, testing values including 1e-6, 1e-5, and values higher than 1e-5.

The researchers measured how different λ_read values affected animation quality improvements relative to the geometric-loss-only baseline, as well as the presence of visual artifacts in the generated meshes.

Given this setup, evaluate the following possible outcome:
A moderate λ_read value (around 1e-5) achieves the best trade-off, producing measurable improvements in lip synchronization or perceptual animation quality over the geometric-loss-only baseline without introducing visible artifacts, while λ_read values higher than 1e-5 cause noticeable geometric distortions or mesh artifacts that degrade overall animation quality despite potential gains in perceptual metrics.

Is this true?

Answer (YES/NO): YES